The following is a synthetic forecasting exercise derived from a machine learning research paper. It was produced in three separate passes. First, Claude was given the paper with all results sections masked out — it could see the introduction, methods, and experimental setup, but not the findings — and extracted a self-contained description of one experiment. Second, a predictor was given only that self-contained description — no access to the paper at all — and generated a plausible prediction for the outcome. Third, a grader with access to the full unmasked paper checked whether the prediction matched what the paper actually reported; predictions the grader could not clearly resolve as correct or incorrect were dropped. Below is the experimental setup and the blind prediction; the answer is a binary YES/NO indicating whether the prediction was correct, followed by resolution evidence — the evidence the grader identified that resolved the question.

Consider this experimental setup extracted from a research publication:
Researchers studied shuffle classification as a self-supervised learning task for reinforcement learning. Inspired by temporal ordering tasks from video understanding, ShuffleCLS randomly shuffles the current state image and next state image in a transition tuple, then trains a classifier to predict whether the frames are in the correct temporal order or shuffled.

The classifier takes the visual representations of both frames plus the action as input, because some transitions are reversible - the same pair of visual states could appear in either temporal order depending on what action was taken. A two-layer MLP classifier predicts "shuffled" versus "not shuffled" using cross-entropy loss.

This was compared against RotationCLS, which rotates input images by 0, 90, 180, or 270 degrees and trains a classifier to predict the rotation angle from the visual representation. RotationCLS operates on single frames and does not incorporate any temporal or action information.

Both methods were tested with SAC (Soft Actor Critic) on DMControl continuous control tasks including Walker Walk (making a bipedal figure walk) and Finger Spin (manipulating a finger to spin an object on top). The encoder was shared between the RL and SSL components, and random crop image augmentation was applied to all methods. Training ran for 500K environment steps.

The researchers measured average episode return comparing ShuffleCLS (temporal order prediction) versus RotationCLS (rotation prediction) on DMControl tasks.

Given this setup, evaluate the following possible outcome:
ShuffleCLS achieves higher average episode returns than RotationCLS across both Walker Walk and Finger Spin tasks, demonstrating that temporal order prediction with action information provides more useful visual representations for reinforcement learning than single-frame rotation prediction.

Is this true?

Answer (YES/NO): NO